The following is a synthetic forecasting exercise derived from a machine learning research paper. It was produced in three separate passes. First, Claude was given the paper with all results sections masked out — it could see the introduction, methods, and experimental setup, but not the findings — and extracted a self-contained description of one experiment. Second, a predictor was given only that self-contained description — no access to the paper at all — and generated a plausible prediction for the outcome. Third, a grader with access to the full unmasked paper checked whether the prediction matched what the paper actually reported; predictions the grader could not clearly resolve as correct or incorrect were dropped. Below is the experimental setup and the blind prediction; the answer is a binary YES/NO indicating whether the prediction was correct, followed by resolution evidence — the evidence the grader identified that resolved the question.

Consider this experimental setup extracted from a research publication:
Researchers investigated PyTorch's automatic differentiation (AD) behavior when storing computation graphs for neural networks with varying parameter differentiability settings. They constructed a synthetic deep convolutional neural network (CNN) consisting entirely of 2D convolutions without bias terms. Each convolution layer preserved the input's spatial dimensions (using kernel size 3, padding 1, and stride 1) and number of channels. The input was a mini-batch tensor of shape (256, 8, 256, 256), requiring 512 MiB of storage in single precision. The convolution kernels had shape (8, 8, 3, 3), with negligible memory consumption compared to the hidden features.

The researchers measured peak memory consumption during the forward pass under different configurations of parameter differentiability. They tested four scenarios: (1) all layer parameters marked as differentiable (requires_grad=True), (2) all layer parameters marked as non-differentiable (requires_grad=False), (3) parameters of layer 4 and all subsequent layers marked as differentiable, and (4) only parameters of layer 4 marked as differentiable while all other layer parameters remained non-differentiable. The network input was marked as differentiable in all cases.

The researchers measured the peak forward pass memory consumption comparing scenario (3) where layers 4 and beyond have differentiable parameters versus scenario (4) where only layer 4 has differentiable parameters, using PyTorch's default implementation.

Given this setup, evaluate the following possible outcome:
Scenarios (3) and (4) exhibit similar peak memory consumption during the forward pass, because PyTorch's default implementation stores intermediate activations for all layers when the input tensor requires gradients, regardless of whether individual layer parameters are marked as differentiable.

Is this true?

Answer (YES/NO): YES